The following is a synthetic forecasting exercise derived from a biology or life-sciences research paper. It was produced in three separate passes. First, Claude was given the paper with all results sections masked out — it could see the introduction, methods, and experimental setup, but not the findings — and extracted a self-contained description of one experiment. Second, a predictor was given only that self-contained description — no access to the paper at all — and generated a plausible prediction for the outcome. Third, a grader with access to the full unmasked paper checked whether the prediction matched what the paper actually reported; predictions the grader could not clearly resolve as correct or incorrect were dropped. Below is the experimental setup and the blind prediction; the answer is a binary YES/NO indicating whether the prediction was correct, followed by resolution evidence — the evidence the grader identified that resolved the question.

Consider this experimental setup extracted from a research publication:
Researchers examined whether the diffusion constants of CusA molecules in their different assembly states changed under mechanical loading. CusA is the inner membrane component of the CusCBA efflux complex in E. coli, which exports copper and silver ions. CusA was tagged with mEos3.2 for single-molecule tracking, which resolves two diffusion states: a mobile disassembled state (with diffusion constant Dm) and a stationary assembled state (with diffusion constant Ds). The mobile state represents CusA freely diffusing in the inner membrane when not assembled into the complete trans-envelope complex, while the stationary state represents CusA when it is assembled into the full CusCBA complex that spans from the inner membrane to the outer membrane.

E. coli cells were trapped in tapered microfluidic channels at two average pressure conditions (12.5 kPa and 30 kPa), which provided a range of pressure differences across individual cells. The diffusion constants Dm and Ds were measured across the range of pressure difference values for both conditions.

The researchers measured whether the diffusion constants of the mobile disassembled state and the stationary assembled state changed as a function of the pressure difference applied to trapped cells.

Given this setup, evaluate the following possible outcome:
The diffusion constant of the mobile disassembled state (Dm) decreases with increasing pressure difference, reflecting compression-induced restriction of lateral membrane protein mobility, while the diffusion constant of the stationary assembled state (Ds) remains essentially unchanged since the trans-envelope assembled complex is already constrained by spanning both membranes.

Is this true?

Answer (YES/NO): YES